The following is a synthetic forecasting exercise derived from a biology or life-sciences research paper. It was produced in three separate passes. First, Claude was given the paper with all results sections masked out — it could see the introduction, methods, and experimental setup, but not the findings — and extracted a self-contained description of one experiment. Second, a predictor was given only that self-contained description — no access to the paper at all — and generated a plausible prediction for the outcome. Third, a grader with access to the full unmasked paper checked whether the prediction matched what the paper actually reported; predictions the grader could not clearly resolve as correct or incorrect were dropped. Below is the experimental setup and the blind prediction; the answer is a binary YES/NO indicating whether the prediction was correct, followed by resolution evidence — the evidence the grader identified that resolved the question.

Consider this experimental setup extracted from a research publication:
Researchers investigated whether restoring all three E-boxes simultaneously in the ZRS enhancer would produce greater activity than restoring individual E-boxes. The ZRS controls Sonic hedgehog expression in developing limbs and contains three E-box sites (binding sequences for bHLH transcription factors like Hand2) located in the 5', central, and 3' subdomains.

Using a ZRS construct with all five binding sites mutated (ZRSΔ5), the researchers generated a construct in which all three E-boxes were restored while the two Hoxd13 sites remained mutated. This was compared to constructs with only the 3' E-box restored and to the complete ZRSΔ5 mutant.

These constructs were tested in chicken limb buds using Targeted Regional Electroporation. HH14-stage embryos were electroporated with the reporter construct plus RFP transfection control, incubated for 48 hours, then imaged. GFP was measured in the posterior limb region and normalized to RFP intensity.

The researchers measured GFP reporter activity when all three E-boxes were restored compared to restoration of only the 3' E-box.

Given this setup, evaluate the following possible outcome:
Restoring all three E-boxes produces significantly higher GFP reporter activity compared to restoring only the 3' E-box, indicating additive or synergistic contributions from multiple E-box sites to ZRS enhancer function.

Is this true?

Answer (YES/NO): NO